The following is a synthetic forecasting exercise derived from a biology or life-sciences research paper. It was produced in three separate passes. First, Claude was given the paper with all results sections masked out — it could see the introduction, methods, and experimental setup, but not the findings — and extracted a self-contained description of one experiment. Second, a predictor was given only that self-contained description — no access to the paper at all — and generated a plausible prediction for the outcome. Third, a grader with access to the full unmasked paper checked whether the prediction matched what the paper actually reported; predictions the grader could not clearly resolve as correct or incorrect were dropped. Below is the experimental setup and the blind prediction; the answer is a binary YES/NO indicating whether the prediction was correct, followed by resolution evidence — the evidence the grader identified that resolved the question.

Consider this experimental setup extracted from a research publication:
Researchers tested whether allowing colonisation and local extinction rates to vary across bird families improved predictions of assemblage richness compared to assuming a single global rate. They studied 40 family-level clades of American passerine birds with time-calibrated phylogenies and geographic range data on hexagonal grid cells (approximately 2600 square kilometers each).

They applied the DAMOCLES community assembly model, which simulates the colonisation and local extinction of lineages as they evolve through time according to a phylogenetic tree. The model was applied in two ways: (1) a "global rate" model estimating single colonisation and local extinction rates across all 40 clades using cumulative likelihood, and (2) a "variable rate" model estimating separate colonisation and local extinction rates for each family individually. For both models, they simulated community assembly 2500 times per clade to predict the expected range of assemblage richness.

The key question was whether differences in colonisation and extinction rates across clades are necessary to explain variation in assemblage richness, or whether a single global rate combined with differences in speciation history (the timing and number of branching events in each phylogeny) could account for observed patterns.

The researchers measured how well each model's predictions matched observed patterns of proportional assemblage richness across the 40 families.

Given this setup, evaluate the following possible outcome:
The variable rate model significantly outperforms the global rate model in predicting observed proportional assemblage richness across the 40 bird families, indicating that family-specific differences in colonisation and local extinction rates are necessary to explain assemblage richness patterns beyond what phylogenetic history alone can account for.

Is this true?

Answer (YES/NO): NO